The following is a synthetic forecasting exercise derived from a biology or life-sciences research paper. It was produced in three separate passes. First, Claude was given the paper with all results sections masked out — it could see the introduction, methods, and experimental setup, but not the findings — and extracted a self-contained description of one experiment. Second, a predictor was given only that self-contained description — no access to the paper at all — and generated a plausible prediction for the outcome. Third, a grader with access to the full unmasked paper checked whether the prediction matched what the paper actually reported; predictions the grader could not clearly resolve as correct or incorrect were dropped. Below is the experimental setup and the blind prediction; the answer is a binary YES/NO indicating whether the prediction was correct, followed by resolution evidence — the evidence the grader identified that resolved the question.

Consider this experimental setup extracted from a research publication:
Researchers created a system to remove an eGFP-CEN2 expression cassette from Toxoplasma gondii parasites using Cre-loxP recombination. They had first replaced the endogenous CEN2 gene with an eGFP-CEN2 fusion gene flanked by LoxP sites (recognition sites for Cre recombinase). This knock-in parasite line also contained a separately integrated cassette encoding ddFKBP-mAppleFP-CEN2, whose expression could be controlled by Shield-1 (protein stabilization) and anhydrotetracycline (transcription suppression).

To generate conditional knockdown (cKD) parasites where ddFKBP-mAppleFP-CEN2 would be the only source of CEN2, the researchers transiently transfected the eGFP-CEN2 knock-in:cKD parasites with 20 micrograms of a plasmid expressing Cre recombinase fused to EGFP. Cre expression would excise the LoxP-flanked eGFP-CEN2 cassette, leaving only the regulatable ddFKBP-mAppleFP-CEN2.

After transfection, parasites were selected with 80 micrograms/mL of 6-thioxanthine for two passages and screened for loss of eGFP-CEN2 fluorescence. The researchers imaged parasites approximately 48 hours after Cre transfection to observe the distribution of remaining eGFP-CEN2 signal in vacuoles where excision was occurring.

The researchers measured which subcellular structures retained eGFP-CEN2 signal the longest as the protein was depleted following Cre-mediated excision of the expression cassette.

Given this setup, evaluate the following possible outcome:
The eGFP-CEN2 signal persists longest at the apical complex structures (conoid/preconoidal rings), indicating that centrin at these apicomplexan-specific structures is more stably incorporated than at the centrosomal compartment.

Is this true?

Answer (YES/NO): NO